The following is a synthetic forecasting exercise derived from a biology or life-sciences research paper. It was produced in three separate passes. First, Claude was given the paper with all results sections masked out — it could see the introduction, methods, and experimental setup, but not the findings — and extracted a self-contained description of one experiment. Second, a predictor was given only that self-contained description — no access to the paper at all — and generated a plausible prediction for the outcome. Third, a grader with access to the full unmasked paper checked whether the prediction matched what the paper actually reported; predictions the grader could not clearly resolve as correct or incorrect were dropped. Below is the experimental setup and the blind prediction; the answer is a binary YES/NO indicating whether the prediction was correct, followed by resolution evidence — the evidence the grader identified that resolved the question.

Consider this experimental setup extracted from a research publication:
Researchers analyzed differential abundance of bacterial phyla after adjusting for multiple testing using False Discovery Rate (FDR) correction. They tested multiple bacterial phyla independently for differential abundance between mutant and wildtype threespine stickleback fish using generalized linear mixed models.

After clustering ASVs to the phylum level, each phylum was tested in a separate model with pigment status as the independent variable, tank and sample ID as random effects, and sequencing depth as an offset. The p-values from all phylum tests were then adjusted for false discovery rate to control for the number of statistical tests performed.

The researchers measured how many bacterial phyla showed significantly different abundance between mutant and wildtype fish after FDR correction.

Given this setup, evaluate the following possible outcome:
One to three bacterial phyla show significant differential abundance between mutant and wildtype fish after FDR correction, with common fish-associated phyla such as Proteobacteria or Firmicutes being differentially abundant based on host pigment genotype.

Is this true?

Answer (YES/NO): YES